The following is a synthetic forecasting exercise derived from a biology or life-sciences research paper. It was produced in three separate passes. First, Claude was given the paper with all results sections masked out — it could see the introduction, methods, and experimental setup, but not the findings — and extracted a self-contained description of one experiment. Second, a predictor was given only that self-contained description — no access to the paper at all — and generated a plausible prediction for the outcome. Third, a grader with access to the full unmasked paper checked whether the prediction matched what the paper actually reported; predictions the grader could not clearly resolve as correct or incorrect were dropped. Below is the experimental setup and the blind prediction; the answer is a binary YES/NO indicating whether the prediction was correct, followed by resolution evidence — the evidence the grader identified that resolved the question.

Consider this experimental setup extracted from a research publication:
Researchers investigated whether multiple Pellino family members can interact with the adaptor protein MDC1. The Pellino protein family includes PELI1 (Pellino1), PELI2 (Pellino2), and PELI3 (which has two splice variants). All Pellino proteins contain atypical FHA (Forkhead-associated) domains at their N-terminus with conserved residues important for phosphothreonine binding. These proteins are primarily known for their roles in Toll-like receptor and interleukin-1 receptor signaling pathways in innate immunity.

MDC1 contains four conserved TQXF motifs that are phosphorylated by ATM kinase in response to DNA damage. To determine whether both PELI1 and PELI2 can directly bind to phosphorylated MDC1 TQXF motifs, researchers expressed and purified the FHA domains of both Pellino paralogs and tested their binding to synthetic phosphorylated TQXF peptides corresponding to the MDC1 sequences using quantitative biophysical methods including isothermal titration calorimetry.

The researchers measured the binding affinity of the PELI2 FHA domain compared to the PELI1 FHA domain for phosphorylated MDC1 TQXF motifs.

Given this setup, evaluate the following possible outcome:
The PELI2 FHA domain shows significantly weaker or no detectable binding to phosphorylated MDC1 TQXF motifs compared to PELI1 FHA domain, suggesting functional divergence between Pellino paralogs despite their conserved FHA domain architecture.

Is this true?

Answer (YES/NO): NO